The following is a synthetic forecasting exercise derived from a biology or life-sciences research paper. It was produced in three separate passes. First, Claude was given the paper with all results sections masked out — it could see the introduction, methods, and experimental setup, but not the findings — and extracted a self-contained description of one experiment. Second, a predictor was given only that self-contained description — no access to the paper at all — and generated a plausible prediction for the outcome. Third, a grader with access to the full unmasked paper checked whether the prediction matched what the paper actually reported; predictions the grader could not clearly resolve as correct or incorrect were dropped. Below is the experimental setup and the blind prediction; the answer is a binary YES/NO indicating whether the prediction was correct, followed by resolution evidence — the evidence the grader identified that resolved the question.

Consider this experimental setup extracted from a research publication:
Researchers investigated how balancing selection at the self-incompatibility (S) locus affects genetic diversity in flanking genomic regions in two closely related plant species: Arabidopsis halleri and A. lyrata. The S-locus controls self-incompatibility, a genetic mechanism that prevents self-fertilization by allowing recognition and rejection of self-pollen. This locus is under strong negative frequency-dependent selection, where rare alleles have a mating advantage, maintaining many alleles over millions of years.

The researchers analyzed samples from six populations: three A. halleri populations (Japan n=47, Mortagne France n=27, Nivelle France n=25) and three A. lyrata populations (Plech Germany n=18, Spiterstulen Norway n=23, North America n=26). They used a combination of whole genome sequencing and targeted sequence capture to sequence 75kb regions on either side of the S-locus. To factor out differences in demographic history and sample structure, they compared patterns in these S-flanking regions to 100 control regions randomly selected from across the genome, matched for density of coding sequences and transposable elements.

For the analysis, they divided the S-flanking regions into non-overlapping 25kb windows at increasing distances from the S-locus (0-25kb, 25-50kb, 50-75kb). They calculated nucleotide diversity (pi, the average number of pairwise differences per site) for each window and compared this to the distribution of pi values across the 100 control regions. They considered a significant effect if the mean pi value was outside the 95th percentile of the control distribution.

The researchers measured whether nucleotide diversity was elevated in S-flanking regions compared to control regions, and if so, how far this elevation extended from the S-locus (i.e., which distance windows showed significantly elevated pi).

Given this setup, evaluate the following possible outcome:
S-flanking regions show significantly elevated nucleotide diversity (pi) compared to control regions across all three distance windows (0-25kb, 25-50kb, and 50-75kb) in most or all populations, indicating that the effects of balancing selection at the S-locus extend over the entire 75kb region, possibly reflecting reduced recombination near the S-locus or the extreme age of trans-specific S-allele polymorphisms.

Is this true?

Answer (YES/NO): NO